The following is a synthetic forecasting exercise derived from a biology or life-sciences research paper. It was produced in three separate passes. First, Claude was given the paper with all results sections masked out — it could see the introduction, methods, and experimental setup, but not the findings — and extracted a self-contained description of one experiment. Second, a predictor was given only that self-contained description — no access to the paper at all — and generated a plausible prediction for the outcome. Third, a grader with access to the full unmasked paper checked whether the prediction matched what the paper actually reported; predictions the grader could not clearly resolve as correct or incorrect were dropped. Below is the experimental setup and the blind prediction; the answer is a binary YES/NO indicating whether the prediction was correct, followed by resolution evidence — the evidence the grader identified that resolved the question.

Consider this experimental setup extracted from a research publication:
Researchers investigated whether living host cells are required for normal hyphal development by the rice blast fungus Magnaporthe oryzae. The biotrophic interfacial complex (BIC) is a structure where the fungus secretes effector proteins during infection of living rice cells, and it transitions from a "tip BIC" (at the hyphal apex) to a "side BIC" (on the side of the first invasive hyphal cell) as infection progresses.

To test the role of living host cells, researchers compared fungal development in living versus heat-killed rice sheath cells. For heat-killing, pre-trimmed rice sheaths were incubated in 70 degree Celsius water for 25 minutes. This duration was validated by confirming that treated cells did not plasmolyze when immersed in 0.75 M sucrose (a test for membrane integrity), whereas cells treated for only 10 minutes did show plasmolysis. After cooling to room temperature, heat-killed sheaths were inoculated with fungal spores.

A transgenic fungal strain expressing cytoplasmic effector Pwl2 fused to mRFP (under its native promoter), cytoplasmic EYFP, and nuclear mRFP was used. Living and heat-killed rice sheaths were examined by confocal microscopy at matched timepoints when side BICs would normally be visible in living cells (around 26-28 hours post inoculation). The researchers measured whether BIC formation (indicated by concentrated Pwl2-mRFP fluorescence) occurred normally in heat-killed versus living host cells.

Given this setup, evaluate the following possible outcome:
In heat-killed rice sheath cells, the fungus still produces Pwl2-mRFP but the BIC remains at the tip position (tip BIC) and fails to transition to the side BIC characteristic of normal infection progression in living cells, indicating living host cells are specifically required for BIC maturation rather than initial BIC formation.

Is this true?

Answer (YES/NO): NO